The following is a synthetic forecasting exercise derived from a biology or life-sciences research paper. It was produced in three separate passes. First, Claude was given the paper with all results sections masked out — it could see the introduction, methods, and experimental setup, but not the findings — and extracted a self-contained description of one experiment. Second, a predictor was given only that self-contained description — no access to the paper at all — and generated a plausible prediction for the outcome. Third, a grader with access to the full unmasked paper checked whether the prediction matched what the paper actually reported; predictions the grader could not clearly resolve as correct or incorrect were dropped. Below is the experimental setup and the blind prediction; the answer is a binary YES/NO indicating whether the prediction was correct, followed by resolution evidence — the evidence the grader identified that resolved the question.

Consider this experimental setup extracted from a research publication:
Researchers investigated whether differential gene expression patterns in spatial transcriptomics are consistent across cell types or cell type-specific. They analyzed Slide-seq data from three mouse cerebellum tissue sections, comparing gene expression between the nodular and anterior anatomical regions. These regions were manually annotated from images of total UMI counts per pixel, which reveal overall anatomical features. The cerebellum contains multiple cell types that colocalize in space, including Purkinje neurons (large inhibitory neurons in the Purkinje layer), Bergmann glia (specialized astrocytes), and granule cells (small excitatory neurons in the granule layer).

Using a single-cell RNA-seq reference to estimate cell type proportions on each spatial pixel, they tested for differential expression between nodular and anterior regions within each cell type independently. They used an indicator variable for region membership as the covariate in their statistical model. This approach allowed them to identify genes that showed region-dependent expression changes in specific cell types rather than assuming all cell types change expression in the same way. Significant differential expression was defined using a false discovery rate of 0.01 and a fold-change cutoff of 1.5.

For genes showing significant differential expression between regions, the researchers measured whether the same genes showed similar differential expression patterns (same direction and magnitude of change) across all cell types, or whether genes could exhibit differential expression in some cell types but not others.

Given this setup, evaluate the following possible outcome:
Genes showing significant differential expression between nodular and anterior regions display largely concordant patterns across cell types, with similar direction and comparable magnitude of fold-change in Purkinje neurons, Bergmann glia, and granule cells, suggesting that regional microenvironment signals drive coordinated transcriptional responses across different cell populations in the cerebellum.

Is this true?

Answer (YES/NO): NO